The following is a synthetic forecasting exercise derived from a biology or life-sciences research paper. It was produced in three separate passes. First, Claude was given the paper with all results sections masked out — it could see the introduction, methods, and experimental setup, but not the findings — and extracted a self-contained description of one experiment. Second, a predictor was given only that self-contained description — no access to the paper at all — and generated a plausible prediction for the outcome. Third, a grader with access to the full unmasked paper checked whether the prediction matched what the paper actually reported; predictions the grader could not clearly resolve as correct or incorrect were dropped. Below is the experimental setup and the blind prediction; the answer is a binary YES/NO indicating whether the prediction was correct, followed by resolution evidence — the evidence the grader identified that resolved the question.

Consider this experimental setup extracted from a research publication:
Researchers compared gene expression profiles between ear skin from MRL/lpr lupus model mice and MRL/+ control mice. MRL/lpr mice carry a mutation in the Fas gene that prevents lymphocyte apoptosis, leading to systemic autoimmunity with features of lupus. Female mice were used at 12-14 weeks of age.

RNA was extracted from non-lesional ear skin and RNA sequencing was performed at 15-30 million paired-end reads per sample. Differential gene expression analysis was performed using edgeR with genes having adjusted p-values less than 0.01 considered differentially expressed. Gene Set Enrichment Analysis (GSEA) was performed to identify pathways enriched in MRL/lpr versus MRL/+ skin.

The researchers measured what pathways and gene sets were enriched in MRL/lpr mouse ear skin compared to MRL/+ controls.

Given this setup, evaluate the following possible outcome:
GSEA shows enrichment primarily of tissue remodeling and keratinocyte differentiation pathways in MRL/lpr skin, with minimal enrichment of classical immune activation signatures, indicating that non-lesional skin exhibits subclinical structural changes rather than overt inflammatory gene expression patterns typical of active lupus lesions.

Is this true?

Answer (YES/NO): NO